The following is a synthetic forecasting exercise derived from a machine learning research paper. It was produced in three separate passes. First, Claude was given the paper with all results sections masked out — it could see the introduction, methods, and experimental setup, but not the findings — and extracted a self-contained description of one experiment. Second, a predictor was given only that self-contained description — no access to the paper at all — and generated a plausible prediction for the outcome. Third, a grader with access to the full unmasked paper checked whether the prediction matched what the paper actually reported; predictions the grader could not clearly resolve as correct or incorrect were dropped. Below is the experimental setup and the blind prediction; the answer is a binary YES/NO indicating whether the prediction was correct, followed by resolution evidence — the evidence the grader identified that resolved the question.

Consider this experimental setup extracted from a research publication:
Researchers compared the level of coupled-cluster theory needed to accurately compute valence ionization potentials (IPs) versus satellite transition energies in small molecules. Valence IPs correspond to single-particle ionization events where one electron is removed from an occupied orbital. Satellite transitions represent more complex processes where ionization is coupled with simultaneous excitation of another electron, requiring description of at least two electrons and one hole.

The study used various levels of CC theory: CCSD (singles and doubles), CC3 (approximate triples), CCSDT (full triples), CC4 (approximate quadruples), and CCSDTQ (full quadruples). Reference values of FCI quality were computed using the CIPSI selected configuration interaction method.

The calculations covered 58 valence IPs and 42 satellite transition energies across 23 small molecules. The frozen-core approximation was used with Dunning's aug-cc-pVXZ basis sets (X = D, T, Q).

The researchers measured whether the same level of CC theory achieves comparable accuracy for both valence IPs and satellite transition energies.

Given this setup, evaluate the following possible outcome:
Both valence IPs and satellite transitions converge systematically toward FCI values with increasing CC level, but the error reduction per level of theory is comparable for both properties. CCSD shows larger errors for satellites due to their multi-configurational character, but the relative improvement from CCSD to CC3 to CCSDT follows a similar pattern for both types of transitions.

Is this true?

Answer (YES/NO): NO